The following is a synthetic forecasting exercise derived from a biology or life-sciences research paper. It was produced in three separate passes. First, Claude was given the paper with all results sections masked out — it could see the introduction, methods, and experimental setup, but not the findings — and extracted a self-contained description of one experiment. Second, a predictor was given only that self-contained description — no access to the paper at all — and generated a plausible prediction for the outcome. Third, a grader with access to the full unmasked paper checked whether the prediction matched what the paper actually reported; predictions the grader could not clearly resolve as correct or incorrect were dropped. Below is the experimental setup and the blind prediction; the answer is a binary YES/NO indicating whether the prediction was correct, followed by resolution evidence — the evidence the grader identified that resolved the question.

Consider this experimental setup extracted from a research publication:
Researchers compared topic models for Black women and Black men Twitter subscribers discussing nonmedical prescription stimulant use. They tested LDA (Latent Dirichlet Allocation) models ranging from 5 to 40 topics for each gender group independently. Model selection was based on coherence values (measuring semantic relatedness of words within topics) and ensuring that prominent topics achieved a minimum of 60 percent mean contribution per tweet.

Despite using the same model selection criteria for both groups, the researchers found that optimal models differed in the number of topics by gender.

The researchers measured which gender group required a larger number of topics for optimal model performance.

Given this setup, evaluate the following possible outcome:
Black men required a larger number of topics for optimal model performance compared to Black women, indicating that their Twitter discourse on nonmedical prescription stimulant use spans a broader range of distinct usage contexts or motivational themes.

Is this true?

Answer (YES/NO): NO